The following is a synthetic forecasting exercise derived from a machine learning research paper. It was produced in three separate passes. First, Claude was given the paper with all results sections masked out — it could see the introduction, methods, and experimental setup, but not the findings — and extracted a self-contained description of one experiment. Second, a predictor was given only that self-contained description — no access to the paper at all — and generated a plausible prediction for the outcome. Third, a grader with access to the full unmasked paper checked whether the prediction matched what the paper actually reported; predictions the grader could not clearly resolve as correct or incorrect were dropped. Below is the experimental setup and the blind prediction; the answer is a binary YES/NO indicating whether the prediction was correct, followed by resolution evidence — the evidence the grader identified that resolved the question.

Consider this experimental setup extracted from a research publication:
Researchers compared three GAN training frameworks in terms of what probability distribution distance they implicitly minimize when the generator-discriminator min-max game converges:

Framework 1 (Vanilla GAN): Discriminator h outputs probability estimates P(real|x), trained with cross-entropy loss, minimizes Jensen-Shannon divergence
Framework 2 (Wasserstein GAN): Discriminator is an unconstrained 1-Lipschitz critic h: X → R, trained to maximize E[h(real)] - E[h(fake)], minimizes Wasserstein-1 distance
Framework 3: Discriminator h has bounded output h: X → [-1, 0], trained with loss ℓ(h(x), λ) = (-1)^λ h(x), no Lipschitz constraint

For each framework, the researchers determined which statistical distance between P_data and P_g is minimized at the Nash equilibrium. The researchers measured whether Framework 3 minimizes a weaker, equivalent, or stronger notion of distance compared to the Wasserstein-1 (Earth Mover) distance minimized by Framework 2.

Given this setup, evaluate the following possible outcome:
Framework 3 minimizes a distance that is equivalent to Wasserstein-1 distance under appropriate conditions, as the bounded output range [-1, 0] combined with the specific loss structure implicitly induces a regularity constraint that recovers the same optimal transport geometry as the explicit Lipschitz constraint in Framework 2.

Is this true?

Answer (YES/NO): NO